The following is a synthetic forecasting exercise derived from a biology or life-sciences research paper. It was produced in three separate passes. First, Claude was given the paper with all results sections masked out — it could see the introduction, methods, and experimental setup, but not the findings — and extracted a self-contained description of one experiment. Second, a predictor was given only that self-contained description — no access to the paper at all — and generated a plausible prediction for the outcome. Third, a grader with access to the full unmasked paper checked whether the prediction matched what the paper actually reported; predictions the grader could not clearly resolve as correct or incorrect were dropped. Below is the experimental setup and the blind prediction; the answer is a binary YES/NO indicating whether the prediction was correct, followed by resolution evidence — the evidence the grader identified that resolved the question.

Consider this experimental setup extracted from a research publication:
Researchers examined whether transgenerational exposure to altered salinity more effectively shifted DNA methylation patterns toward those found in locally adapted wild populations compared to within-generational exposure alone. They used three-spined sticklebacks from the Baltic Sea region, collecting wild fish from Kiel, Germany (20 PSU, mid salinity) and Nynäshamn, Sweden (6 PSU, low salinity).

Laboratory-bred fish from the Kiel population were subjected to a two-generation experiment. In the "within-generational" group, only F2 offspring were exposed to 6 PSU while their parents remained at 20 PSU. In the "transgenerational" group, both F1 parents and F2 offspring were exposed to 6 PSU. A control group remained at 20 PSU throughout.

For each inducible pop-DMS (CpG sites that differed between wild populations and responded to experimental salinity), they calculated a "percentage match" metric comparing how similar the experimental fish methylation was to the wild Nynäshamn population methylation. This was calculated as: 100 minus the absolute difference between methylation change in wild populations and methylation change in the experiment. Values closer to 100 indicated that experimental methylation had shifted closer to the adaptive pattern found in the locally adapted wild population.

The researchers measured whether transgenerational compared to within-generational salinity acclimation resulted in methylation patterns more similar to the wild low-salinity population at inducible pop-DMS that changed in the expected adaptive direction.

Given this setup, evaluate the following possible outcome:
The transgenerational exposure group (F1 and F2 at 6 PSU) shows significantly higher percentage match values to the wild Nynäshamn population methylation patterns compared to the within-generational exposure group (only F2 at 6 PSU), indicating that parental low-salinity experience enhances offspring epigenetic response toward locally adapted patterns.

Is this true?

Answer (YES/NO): YES